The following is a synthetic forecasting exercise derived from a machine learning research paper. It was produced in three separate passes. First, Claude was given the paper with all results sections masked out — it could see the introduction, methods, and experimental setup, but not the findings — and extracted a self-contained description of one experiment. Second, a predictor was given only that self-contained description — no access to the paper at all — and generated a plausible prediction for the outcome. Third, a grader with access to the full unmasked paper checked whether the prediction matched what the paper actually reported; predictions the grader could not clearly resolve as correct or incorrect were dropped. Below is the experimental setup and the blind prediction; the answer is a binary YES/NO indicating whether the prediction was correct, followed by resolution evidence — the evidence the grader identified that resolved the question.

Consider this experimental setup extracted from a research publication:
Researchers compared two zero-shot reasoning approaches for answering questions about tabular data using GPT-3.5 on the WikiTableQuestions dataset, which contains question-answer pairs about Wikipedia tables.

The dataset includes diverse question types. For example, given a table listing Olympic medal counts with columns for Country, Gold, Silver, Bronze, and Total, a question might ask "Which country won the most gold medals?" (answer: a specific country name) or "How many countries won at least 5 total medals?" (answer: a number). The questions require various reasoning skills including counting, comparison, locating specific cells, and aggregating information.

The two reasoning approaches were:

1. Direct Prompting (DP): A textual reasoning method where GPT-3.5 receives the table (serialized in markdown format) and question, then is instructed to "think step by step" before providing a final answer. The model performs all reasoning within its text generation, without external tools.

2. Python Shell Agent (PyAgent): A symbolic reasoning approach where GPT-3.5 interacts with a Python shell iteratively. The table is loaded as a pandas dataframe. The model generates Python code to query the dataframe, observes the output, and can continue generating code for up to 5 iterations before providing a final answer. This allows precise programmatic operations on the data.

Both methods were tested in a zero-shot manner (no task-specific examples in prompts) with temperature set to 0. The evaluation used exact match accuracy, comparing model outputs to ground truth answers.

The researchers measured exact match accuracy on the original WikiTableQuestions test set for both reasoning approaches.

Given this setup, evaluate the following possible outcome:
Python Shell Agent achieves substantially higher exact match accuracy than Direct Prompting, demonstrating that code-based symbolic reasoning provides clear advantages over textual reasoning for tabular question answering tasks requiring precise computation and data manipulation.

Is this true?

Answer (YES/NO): NO